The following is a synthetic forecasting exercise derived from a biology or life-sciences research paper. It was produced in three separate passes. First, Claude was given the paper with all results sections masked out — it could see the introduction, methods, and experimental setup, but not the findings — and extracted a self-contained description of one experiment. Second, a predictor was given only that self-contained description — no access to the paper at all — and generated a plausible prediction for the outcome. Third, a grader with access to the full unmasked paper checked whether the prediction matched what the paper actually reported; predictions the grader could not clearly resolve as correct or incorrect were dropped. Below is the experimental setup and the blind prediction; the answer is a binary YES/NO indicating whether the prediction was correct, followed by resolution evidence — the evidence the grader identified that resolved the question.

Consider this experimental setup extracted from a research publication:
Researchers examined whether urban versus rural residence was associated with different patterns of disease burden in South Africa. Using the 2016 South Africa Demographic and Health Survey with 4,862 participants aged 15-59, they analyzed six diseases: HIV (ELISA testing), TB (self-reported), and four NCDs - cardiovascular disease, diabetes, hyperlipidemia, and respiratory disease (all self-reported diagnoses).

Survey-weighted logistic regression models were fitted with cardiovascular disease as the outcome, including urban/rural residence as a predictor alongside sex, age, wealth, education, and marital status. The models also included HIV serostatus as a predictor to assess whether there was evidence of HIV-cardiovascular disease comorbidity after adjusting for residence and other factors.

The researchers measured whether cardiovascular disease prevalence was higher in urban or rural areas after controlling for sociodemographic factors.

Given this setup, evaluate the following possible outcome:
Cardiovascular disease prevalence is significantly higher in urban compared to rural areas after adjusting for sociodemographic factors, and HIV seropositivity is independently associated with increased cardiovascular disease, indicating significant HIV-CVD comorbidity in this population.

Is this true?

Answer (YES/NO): NO